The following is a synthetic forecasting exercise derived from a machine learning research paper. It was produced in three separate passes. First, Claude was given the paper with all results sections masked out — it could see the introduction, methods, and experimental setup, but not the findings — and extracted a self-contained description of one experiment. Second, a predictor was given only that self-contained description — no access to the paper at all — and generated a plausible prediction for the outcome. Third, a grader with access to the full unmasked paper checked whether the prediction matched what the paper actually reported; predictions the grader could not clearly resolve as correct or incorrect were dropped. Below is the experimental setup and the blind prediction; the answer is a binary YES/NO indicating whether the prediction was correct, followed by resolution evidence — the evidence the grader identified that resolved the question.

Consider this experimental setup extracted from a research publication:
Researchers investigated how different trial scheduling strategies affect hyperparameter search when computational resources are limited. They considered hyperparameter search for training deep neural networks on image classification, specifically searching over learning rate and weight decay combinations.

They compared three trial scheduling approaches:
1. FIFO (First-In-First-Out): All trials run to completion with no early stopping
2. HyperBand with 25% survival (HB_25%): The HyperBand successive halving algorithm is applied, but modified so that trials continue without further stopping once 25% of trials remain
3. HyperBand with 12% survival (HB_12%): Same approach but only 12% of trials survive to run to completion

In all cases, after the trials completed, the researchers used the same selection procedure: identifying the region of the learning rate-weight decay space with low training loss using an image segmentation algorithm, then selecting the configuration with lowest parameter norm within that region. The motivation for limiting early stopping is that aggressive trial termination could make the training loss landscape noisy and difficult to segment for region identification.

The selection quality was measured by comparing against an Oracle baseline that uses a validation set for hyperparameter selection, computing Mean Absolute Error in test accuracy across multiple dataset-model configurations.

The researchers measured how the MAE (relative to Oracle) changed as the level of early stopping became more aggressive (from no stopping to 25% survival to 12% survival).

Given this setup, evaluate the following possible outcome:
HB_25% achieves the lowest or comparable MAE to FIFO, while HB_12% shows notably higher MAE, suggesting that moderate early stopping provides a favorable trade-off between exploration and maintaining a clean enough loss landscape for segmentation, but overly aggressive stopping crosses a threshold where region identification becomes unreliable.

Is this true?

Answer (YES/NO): NO